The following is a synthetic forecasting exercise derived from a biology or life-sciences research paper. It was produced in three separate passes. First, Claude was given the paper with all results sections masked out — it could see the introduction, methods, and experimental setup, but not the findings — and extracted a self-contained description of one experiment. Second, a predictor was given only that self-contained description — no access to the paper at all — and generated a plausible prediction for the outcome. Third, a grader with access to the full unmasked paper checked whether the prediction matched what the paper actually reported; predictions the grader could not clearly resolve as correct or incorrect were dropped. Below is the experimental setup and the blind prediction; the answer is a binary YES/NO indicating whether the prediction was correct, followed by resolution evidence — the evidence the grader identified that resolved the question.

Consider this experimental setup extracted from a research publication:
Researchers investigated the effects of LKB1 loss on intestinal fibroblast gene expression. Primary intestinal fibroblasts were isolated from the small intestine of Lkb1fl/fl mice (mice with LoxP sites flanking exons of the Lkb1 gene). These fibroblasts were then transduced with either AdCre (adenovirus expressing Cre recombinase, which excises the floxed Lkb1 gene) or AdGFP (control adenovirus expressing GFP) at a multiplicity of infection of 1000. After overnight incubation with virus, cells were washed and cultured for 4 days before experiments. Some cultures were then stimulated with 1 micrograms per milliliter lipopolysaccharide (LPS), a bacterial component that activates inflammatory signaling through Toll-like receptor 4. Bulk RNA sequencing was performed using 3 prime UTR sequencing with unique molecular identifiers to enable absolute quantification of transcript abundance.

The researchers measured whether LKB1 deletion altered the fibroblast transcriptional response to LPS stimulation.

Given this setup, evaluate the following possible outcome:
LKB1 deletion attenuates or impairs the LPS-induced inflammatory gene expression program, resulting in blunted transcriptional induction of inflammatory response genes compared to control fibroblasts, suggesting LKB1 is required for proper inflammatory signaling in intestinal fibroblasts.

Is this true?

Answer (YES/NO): NO